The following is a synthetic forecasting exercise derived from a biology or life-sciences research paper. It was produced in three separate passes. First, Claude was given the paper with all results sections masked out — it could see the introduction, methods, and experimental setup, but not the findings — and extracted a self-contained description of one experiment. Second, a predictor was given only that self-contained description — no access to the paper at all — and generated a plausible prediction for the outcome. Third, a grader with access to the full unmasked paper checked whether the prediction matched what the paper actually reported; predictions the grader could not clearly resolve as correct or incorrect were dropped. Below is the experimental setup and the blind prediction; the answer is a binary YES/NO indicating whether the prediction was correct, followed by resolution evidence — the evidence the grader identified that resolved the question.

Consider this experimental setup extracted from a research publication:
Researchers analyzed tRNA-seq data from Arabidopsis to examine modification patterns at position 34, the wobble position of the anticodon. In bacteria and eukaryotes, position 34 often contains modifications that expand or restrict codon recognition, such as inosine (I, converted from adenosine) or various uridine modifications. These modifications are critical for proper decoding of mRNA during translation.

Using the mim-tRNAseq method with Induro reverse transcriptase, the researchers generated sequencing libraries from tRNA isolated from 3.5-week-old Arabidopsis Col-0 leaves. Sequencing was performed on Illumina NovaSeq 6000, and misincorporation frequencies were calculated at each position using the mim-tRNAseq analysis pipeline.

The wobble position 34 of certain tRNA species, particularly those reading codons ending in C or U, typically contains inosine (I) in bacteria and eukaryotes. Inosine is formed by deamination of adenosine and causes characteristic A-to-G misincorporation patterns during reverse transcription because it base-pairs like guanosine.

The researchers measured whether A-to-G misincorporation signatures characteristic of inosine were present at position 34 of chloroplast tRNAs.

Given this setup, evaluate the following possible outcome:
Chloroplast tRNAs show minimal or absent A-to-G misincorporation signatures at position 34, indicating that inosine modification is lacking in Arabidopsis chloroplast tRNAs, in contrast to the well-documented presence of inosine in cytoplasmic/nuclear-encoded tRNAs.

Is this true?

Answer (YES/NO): NO